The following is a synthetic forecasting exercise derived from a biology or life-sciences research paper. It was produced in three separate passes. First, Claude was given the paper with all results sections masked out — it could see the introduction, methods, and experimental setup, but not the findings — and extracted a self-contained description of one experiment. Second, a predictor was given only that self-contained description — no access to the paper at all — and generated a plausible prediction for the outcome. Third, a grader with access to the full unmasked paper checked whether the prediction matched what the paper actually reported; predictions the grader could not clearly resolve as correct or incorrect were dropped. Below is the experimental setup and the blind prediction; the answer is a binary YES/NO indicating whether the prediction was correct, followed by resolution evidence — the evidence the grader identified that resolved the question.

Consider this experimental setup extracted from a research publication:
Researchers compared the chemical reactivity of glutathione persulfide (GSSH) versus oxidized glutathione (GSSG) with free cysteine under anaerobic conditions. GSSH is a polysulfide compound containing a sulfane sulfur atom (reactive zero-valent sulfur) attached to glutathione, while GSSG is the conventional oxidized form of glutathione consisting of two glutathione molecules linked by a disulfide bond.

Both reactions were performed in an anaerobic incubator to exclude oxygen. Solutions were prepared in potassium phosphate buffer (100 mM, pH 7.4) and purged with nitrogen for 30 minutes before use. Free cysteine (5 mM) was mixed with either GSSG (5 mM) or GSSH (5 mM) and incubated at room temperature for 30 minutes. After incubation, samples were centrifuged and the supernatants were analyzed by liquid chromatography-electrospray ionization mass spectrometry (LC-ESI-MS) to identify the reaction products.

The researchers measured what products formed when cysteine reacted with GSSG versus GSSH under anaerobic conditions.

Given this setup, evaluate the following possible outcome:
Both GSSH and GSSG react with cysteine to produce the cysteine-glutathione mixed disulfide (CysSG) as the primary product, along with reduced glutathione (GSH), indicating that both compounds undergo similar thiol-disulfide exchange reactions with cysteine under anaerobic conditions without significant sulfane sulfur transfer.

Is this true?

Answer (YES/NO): NO